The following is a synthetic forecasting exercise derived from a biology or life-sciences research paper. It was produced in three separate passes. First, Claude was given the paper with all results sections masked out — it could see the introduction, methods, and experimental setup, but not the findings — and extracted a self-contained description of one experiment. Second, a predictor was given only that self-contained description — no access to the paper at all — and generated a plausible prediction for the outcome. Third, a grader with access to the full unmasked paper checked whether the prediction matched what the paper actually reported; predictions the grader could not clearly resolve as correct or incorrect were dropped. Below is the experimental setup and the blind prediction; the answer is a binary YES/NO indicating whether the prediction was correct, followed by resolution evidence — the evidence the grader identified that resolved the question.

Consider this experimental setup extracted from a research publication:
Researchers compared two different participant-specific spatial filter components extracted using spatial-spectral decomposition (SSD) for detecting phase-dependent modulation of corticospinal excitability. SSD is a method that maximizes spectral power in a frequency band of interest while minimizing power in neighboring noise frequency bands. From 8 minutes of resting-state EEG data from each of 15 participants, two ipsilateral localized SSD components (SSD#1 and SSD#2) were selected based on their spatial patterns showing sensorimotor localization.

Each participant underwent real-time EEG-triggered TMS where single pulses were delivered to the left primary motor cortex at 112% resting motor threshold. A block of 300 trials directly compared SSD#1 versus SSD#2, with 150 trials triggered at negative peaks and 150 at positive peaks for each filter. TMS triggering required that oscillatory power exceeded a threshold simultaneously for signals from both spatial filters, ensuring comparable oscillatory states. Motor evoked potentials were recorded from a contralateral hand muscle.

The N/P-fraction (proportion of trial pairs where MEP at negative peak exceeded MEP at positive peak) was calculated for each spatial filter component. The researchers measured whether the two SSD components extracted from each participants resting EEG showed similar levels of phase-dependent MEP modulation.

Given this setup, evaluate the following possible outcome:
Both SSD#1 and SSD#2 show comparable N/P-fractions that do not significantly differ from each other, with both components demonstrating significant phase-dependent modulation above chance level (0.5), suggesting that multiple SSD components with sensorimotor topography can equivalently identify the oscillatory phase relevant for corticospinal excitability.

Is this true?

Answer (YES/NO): YES